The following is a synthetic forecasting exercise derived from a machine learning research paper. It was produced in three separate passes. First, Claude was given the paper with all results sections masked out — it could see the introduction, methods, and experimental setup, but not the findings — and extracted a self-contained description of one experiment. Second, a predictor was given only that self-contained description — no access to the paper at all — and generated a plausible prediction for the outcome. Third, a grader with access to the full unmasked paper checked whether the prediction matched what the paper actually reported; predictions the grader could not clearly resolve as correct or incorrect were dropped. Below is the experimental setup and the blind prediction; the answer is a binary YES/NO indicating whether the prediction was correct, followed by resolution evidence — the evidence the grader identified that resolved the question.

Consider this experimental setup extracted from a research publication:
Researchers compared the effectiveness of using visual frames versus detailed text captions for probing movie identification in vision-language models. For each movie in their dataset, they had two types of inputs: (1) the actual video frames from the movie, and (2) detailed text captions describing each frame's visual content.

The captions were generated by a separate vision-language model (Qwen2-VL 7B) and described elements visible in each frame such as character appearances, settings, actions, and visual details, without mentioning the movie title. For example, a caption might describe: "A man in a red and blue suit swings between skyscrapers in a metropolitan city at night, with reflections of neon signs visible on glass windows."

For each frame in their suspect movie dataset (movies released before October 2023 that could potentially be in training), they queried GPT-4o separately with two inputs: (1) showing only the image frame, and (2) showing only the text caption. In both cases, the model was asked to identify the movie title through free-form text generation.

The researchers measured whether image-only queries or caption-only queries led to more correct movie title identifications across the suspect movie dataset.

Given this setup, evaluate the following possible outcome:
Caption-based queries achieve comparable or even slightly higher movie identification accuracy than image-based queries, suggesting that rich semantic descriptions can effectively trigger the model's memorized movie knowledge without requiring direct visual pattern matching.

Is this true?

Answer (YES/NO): NO